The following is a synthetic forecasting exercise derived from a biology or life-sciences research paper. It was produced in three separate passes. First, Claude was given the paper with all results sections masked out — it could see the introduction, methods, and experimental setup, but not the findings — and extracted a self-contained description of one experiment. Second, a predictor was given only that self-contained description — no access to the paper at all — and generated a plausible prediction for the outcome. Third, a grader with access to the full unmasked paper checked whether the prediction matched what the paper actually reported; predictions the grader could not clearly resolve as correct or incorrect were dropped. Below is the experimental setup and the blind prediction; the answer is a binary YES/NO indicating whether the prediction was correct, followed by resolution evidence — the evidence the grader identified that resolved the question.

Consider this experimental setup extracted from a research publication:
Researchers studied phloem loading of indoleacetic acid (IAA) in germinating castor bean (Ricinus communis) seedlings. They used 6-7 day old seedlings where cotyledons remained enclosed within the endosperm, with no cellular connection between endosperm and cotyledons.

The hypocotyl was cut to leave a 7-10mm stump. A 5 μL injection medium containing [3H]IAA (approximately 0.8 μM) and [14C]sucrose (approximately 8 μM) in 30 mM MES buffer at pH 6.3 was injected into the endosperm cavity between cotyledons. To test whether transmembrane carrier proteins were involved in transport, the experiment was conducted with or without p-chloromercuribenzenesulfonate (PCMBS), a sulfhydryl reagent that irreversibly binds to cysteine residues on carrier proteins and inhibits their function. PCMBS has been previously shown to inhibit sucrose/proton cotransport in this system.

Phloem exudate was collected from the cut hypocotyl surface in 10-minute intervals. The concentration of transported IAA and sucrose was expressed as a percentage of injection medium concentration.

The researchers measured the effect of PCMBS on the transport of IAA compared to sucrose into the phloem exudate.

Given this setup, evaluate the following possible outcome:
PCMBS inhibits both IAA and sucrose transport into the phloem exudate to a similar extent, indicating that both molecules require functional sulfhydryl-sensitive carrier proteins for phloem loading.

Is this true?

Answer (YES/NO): NO